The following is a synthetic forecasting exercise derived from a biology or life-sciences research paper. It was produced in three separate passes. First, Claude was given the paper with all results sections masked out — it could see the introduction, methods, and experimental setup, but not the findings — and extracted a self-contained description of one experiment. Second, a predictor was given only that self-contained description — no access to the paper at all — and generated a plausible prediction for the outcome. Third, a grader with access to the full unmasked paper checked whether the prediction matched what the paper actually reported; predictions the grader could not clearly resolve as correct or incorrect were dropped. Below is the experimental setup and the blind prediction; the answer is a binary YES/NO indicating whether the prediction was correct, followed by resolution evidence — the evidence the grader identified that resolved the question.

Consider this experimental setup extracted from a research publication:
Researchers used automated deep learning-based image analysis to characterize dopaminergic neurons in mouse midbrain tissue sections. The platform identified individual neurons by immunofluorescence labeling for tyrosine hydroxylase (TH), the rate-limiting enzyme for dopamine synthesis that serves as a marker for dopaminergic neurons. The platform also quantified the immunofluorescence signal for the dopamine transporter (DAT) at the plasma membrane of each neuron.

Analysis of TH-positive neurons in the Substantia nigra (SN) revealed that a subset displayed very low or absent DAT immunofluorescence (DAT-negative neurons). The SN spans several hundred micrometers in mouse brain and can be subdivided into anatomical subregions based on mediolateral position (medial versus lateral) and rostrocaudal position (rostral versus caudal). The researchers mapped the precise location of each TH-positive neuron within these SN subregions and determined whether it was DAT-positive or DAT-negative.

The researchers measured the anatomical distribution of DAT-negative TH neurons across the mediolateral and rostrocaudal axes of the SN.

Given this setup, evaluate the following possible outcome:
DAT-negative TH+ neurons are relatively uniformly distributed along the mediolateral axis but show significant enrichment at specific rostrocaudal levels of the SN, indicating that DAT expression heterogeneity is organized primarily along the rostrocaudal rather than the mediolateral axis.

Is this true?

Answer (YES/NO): NO